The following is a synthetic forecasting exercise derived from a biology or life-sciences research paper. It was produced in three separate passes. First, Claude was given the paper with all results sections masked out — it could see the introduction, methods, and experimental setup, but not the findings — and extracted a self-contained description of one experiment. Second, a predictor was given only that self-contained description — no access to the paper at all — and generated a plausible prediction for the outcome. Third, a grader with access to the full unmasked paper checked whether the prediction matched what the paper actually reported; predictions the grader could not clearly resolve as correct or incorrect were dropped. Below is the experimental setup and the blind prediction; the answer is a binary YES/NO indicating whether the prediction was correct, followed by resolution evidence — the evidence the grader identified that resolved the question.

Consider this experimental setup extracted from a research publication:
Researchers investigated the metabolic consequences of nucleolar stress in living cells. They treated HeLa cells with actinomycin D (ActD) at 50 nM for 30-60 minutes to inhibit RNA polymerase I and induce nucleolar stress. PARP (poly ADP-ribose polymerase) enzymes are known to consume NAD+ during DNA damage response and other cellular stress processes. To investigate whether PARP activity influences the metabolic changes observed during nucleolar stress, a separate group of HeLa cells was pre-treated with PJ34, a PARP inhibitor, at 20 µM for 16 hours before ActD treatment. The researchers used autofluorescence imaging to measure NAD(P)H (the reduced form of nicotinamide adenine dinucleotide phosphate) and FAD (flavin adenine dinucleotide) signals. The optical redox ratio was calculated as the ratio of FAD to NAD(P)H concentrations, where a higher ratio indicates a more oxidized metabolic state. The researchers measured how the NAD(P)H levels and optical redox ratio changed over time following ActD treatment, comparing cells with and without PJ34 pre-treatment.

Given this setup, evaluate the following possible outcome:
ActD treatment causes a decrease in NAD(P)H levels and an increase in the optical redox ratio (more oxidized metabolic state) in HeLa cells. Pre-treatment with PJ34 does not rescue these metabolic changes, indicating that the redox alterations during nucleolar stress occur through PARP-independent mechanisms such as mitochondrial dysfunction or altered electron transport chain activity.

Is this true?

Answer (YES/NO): NO